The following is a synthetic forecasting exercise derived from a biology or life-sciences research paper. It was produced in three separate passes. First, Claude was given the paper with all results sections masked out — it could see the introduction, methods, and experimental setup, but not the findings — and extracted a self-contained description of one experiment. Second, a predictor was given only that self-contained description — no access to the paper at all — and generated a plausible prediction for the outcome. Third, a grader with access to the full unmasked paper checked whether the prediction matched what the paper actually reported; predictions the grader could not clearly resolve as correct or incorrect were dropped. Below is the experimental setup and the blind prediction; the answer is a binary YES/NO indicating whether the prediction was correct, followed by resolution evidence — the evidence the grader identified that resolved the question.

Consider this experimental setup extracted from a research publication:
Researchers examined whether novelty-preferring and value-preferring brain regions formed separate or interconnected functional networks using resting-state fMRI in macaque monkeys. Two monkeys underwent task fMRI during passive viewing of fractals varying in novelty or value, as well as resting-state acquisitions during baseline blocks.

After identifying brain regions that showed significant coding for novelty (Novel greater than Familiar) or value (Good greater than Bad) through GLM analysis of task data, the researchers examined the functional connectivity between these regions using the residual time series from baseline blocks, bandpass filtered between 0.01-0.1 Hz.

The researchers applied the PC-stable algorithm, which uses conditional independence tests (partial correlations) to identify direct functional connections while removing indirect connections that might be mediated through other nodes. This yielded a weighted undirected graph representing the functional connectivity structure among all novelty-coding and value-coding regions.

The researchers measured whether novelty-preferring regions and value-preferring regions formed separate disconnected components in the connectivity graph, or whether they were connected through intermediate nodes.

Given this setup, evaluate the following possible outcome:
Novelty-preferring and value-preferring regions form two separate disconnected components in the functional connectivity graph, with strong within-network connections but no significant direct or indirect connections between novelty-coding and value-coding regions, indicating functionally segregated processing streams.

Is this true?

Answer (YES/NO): NO